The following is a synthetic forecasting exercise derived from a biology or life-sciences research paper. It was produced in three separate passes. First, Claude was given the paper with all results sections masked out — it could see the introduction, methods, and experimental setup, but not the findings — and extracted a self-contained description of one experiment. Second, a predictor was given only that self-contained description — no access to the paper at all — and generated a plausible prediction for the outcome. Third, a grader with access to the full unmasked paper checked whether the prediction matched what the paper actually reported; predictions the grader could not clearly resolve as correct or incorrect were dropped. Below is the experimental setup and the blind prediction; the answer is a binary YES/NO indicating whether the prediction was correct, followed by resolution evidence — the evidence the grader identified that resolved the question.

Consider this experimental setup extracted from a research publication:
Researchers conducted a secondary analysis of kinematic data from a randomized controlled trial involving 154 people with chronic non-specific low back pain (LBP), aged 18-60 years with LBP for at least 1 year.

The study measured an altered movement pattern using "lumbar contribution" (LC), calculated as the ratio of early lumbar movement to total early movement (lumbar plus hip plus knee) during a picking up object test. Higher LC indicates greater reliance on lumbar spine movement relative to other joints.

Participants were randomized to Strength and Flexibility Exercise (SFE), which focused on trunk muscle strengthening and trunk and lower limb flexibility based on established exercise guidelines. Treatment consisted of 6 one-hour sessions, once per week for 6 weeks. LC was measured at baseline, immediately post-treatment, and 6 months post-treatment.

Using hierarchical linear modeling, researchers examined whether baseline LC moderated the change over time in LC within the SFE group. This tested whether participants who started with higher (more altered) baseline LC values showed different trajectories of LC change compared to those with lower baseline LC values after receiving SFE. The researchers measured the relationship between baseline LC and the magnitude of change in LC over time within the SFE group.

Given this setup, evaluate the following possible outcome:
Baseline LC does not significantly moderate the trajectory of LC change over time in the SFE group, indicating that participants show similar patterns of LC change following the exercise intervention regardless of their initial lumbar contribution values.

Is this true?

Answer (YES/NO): YES